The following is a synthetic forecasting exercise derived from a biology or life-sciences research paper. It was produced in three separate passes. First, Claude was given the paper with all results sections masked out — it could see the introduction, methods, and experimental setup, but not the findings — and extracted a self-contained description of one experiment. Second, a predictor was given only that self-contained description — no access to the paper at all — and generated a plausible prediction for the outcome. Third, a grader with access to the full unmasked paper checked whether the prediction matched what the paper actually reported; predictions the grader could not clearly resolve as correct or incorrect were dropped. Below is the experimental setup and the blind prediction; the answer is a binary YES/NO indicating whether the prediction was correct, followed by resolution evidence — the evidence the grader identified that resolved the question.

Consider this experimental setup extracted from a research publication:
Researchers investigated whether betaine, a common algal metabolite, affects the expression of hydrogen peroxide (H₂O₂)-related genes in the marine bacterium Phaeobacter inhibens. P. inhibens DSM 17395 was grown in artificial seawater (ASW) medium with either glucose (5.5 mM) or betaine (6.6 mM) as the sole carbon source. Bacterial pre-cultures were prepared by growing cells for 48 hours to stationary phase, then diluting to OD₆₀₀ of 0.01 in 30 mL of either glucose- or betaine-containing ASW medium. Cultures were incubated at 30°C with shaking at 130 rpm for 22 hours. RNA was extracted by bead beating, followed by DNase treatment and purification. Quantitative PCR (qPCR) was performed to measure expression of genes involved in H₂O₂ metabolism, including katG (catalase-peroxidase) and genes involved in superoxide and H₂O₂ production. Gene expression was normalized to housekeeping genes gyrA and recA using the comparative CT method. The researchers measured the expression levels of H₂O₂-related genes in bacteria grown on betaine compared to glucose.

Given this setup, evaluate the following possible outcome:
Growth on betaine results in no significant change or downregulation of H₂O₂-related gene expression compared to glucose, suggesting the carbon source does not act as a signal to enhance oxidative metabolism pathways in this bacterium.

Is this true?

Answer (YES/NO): NO